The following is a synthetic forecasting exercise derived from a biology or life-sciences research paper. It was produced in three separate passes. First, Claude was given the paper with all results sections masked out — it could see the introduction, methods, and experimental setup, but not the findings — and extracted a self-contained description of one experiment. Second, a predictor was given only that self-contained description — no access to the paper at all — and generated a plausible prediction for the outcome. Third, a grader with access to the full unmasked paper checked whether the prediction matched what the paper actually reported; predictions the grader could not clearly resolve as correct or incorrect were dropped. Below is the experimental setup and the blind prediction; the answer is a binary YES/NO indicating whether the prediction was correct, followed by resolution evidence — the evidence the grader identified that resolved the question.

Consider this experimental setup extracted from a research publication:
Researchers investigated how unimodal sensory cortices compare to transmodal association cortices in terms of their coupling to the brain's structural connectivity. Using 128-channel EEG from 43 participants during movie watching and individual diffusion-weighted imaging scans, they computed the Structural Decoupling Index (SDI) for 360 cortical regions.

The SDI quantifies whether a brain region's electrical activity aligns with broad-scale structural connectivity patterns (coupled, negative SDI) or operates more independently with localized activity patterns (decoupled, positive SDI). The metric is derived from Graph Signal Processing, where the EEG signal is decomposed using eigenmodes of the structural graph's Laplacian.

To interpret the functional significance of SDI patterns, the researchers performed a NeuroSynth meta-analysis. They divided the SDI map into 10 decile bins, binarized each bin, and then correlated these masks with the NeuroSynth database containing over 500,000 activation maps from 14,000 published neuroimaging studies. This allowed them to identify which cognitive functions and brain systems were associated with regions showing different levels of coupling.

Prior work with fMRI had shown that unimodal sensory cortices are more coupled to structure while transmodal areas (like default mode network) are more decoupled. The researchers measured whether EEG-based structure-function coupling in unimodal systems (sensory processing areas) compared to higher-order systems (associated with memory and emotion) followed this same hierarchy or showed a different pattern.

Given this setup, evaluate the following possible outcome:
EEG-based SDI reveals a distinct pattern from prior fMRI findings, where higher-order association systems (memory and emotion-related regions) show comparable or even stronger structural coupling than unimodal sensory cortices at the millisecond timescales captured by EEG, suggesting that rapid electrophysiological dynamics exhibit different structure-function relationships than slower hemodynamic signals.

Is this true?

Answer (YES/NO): NO